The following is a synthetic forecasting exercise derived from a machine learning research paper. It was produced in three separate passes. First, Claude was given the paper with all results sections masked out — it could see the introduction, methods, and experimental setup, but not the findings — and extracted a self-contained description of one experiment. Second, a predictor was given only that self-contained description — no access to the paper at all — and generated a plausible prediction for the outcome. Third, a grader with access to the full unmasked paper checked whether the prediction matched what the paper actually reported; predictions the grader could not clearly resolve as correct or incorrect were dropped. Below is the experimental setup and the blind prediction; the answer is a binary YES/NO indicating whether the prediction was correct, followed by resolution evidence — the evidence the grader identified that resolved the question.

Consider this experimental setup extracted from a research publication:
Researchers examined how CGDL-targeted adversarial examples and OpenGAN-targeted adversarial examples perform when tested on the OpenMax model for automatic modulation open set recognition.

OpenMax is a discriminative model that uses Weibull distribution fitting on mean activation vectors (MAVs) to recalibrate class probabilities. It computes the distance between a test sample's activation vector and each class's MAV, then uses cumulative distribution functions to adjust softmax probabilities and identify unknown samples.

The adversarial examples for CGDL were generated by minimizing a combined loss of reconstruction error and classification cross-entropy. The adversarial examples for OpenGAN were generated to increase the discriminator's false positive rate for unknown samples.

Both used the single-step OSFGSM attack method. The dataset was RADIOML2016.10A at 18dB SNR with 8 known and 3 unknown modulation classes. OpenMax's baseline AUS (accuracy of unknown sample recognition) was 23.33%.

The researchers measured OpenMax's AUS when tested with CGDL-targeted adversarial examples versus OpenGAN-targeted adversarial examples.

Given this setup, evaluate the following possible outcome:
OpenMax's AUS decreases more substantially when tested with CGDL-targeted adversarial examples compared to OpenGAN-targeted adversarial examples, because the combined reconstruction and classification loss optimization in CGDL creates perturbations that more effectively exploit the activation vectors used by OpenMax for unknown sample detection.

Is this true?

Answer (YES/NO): NO